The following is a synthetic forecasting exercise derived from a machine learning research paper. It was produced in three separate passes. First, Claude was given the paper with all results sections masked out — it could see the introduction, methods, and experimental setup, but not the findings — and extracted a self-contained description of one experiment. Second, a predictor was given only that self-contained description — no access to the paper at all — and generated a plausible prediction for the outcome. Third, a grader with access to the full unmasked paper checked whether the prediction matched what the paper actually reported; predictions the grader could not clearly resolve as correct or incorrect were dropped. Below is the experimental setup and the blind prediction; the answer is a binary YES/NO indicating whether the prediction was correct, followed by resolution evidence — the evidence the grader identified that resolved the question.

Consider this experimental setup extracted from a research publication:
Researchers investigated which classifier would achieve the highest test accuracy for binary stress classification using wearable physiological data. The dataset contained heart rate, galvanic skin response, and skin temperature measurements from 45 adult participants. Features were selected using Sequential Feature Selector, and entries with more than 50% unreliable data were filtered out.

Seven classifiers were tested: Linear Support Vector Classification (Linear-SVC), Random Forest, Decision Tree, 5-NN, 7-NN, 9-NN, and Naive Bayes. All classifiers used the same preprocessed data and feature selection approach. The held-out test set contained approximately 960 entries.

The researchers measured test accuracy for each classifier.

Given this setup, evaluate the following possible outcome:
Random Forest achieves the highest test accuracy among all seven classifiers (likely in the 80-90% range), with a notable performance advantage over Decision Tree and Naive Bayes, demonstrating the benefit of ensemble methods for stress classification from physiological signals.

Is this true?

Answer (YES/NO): NO